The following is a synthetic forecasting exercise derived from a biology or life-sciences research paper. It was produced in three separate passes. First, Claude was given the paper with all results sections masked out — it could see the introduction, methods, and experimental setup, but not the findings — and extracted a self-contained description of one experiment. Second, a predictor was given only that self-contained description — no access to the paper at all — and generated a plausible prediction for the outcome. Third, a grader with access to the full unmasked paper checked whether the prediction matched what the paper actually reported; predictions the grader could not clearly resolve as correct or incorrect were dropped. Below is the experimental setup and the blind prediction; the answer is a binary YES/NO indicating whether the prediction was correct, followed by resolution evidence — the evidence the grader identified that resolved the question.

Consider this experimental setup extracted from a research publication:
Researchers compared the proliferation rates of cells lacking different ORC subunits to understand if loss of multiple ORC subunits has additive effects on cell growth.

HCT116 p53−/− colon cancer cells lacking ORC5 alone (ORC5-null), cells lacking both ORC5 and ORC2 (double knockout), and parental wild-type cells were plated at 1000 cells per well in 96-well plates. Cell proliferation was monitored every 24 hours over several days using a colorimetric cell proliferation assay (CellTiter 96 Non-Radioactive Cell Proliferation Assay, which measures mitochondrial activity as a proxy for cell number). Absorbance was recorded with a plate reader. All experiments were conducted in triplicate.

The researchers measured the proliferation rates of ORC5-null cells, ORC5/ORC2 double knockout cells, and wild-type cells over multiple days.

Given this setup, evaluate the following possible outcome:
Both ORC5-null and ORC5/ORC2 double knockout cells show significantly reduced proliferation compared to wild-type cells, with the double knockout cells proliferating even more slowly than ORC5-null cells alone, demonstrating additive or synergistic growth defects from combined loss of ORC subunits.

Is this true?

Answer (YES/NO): NO